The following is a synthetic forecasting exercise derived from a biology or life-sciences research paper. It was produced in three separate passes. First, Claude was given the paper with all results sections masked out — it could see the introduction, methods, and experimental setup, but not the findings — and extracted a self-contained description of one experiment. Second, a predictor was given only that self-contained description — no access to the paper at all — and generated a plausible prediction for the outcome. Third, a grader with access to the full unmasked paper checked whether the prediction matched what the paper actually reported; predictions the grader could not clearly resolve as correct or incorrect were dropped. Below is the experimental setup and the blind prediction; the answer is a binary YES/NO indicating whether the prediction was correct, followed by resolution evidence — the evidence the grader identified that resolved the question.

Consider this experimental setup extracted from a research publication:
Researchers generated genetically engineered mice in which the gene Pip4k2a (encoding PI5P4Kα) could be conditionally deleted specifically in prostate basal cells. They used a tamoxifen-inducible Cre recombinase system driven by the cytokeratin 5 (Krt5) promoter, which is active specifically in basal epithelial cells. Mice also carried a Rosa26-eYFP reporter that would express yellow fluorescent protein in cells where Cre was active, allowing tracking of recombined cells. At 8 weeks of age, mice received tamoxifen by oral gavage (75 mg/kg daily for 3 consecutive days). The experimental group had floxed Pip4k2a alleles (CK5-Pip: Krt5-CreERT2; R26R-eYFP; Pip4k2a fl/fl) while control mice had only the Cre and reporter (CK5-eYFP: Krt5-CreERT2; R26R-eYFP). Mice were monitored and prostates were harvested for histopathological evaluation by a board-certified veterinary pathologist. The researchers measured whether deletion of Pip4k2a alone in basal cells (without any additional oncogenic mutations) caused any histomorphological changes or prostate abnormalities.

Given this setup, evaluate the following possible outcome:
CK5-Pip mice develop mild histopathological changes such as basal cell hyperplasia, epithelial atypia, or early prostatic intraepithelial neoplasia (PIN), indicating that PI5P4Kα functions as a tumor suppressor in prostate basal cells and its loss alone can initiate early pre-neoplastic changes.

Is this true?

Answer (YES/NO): NO